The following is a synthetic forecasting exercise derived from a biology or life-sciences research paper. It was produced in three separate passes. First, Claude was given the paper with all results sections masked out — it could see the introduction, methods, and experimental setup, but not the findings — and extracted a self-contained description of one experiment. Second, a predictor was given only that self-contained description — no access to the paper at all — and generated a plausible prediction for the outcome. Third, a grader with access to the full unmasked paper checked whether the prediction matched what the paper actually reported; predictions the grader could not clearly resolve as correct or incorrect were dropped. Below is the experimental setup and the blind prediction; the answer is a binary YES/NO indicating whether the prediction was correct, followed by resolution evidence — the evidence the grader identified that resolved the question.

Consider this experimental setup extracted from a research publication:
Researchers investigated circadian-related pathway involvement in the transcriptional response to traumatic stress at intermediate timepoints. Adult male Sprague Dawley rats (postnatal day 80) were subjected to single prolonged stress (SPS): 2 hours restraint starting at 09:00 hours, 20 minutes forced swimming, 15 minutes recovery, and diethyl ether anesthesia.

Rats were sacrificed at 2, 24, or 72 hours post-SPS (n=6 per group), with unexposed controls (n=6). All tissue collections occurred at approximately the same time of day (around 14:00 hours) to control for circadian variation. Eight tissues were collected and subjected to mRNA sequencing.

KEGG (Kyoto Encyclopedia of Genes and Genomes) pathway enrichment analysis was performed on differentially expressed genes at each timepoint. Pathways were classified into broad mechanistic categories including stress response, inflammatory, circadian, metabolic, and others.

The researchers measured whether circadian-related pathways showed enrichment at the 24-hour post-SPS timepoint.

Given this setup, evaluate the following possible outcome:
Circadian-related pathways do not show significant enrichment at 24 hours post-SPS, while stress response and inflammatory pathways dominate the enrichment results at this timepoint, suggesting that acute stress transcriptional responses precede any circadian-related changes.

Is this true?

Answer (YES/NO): NO